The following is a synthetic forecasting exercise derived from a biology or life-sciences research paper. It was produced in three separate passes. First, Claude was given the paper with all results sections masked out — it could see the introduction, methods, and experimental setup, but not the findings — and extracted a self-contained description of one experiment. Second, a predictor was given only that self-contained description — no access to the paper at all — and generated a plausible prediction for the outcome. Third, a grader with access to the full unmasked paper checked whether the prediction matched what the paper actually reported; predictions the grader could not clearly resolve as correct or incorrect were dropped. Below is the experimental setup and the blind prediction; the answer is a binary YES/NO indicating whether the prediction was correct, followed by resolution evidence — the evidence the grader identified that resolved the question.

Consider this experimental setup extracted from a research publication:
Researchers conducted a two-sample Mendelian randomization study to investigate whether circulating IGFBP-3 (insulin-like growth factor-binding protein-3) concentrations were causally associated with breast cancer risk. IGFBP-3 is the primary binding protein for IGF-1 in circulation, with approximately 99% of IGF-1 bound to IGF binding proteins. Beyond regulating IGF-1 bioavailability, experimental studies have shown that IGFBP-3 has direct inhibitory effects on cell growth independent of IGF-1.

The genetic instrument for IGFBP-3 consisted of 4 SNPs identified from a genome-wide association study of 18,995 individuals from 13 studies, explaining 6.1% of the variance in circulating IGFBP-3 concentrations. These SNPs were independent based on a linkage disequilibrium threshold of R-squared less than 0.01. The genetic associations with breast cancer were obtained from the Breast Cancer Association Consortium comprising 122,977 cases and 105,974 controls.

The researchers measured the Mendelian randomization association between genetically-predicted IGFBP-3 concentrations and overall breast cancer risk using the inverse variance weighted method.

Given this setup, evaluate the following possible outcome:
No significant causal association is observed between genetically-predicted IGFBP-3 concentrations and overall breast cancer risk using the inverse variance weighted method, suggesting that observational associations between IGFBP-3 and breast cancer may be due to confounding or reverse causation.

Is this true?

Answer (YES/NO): YES